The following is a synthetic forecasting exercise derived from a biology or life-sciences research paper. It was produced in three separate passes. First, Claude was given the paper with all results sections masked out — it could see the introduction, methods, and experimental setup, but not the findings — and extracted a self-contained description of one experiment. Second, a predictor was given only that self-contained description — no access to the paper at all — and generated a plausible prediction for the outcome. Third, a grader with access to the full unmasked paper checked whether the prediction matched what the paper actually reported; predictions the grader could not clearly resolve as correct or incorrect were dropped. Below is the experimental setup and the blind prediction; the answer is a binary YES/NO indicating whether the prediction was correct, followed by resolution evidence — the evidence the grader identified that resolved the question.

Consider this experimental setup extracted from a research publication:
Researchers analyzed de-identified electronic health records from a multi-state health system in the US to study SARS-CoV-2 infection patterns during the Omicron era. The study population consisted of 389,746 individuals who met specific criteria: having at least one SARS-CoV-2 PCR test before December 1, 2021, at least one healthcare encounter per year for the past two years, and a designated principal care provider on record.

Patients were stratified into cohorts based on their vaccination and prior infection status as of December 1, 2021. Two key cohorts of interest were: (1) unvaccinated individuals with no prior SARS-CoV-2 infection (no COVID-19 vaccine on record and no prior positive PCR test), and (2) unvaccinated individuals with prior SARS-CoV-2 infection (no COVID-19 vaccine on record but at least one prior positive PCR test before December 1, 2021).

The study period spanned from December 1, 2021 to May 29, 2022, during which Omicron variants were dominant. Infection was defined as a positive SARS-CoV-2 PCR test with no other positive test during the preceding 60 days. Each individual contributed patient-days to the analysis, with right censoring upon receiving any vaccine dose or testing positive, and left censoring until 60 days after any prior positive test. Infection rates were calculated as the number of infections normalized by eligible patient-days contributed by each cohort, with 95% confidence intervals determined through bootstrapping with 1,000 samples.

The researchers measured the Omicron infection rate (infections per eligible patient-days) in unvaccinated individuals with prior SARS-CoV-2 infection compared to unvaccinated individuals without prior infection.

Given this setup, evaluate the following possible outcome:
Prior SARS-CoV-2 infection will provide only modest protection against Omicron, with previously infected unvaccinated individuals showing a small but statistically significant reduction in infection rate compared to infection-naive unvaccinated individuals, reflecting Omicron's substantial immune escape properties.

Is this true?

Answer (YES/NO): NO